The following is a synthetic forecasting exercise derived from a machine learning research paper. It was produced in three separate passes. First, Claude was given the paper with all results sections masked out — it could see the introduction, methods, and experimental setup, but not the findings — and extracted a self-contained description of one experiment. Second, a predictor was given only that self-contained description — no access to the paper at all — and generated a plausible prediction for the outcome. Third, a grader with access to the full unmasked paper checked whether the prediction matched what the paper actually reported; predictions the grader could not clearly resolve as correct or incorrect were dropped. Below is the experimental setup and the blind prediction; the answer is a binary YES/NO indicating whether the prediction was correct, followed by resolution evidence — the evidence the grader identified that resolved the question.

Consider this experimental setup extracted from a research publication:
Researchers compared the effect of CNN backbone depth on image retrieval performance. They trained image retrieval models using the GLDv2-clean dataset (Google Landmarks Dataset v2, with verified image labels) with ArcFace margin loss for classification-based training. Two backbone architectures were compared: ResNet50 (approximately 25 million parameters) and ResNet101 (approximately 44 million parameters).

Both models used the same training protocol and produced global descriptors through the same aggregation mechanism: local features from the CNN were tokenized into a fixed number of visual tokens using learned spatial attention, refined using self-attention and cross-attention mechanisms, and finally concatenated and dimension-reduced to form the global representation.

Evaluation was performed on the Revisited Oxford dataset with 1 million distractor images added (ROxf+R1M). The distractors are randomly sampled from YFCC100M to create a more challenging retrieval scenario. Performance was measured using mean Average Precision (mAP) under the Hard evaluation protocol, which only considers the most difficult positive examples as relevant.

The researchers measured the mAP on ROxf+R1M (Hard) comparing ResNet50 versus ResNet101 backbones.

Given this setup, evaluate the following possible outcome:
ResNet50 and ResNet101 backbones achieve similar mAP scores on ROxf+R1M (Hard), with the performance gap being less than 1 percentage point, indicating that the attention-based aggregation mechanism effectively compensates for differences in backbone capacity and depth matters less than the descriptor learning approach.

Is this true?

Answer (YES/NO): NO